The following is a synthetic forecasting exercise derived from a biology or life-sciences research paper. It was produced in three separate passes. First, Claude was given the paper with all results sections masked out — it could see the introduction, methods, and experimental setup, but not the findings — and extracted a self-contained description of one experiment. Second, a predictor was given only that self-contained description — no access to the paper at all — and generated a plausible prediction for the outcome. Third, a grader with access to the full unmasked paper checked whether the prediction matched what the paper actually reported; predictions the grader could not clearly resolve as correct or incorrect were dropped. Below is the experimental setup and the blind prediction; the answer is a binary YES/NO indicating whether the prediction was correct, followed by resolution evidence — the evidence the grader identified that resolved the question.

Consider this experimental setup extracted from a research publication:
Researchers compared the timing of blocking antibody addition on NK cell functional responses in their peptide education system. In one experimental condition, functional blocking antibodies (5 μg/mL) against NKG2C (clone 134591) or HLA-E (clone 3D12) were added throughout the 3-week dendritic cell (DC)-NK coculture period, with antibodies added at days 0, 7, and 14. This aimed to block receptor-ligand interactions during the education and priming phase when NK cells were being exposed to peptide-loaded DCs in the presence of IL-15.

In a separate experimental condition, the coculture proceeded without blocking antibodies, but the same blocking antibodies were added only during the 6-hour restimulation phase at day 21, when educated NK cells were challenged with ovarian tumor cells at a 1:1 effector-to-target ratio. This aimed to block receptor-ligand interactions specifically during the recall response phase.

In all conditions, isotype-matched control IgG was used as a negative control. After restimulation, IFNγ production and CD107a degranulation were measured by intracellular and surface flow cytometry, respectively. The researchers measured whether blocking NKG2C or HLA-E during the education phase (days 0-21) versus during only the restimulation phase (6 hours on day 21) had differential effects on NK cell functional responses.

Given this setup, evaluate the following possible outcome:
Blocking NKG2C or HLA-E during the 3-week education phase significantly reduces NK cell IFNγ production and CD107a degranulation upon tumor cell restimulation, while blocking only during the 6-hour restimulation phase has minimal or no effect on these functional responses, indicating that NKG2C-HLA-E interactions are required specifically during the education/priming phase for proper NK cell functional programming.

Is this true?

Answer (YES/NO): NO